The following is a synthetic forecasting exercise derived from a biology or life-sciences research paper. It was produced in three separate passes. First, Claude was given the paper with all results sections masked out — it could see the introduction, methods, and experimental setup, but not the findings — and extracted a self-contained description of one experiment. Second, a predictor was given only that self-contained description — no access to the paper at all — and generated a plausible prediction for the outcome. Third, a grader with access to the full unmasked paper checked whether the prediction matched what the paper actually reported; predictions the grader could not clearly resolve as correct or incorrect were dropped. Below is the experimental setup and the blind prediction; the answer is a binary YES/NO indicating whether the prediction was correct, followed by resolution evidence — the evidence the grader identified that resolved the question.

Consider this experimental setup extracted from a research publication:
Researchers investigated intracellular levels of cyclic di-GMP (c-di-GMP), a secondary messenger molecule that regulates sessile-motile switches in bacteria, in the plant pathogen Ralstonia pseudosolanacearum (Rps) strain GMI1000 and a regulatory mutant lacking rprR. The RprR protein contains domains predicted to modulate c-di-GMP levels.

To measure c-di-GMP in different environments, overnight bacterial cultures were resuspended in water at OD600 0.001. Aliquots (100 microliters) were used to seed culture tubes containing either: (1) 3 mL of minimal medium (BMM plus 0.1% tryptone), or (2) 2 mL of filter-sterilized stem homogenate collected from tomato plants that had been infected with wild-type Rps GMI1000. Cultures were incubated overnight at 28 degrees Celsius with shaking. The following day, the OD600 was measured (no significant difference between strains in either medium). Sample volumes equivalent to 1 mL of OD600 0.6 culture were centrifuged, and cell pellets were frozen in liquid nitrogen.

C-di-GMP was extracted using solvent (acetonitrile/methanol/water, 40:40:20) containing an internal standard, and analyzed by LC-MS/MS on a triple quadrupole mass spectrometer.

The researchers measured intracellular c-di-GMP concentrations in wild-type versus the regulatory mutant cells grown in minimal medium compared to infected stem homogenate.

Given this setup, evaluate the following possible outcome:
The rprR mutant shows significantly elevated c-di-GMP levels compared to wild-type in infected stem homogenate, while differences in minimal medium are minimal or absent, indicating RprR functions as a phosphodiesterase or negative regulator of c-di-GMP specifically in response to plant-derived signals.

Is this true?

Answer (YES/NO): YES